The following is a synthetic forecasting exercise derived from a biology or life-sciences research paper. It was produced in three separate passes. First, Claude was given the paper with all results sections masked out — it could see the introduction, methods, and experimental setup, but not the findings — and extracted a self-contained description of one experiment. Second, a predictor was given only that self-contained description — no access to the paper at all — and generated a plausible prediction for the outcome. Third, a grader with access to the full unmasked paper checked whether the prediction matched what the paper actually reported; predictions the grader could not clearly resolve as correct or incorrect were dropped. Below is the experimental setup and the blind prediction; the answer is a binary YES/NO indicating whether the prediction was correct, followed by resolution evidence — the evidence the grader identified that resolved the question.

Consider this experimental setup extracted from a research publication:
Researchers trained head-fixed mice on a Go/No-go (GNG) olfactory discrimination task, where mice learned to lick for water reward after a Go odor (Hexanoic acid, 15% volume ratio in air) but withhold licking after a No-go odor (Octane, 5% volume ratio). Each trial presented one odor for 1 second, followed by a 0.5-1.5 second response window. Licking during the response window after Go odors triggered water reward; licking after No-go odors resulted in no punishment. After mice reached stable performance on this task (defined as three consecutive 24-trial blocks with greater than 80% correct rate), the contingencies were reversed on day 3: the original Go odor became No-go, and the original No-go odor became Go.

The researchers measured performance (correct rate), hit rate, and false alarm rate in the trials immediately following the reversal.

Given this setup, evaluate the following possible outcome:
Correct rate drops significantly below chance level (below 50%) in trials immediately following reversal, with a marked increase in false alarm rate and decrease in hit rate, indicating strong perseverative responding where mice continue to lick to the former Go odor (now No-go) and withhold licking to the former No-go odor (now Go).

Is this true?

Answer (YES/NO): NO